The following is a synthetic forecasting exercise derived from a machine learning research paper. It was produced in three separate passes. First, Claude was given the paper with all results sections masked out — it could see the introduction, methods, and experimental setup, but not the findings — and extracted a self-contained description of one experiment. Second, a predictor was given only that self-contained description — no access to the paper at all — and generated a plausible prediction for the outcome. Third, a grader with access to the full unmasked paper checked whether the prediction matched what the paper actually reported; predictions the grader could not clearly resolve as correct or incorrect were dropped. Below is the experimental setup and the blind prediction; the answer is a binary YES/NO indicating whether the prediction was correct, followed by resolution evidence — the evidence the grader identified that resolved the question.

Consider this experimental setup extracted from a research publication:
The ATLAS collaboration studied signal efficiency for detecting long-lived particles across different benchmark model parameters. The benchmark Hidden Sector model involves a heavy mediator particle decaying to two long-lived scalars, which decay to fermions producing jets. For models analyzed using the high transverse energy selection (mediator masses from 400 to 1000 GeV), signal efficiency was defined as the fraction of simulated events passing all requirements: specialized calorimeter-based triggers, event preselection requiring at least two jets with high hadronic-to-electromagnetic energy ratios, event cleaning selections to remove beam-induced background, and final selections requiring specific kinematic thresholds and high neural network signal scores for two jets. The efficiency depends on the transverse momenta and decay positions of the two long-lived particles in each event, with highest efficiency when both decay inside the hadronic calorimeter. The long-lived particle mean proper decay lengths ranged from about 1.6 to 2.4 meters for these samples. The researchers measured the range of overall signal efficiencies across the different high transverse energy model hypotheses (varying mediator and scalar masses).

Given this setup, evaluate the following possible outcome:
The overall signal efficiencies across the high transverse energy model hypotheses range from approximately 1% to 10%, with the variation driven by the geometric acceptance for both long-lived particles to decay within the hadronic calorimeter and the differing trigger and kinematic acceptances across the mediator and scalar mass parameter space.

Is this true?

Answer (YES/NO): YES